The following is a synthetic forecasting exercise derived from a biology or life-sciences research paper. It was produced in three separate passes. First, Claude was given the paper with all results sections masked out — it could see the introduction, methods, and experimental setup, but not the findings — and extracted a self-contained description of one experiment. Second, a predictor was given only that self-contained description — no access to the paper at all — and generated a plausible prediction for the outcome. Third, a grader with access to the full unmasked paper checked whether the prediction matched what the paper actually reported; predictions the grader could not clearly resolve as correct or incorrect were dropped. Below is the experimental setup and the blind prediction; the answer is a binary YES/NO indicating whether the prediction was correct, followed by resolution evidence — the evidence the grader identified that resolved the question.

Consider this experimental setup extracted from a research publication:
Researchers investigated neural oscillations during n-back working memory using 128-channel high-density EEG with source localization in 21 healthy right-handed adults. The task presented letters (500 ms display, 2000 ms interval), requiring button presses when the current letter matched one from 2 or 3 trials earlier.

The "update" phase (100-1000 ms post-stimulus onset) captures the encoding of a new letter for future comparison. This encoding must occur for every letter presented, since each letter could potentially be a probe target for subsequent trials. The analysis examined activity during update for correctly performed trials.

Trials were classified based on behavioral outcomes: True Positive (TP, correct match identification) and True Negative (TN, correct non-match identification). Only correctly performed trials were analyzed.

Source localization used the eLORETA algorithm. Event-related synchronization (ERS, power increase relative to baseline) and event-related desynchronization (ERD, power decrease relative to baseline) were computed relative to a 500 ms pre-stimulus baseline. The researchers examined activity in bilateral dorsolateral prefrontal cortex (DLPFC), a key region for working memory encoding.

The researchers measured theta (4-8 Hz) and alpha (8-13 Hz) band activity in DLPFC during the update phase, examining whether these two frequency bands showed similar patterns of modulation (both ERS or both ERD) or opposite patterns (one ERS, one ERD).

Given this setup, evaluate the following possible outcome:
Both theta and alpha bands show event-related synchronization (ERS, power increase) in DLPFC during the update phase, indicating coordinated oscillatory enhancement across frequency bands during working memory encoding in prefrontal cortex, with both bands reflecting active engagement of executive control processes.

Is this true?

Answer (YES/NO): NO